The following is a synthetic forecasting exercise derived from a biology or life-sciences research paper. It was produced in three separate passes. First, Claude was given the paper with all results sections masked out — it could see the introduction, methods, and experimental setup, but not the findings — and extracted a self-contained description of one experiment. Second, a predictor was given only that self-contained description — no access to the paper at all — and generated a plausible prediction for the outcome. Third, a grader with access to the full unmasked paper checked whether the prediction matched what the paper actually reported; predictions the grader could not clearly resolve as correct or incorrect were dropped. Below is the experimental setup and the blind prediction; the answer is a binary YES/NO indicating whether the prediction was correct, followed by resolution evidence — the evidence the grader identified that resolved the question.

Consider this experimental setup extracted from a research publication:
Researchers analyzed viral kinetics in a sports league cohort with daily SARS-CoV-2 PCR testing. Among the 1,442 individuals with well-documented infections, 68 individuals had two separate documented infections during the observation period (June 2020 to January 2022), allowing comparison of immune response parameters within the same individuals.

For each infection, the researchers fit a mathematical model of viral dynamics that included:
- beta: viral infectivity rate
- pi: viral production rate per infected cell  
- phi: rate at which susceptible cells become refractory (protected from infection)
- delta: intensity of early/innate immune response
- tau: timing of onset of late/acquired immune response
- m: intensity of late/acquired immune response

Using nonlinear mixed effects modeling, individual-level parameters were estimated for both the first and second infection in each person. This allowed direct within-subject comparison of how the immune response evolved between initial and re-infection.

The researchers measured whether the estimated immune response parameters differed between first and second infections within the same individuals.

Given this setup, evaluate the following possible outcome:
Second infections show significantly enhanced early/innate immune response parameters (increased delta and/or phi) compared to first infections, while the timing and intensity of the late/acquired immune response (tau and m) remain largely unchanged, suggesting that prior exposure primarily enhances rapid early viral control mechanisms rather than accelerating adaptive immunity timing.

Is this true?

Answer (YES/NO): NO